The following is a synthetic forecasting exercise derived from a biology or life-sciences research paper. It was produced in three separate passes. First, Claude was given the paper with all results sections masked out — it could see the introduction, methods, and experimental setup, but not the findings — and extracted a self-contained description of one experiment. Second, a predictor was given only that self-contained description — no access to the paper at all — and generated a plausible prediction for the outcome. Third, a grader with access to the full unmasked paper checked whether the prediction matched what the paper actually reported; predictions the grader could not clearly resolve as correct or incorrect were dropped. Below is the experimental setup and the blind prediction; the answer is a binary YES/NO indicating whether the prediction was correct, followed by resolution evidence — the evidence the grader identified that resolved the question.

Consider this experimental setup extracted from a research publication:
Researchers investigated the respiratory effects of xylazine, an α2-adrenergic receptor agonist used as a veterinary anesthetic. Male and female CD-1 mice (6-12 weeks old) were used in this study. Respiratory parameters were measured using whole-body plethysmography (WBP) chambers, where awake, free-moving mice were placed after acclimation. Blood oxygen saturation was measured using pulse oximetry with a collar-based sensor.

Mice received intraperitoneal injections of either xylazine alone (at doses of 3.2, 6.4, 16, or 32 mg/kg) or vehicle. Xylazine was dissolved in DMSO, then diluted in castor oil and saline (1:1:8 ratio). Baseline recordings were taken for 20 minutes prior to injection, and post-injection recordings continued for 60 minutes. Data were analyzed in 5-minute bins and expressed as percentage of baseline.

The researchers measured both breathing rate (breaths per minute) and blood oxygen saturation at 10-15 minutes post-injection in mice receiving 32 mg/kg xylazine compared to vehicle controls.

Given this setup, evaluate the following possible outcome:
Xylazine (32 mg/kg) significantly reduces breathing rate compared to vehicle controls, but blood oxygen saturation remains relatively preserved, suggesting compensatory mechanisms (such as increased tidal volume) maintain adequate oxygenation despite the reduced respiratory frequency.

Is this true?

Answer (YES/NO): YES